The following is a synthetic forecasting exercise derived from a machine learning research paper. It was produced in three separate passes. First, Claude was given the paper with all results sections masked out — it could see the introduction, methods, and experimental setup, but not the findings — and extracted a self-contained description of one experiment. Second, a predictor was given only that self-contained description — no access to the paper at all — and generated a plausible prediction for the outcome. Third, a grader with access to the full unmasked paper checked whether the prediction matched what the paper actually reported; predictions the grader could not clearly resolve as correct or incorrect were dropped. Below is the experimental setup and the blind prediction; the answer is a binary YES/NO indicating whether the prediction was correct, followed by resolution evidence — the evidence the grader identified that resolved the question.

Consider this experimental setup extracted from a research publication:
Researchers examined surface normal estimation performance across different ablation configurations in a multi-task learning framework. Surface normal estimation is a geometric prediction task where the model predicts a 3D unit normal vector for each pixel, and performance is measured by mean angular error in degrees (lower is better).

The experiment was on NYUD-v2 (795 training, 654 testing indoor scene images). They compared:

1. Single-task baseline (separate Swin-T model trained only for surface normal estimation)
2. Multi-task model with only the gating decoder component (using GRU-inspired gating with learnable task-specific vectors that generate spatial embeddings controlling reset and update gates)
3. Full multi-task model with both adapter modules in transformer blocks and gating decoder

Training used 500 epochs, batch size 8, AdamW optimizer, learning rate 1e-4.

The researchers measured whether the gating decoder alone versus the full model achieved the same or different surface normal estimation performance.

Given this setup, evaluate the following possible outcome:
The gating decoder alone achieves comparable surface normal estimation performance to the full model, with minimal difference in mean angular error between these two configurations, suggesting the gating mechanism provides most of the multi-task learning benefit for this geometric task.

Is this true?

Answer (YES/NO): YES